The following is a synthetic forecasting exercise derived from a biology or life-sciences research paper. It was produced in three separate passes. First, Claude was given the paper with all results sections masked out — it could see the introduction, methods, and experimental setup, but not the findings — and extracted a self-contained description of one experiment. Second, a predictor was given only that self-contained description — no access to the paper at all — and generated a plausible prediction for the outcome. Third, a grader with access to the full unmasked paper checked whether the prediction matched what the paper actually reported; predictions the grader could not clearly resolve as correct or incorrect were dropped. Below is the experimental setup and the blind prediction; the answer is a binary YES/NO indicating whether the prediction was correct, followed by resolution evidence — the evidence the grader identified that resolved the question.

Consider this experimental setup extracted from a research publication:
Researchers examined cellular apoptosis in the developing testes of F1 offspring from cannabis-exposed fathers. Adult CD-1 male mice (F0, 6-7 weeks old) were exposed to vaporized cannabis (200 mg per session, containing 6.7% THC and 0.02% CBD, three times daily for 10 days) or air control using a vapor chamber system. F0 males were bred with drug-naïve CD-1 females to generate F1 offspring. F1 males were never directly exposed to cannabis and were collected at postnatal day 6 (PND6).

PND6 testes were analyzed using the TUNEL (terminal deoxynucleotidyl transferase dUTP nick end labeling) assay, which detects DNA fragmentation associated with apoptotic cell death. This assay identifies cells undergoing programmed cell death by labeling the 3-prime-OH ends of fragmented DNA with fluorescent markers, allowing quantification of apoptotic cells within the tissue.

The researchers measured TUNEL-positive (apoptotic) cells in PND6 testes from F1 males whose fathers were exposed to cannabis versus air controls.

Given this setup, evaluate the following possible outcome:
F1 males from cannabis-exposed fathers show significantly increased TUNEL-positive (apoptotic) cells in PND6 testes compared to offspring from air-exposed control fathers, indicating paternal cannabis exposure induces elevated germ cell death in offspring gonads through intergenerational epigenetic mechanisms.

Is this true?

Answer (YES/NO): NO